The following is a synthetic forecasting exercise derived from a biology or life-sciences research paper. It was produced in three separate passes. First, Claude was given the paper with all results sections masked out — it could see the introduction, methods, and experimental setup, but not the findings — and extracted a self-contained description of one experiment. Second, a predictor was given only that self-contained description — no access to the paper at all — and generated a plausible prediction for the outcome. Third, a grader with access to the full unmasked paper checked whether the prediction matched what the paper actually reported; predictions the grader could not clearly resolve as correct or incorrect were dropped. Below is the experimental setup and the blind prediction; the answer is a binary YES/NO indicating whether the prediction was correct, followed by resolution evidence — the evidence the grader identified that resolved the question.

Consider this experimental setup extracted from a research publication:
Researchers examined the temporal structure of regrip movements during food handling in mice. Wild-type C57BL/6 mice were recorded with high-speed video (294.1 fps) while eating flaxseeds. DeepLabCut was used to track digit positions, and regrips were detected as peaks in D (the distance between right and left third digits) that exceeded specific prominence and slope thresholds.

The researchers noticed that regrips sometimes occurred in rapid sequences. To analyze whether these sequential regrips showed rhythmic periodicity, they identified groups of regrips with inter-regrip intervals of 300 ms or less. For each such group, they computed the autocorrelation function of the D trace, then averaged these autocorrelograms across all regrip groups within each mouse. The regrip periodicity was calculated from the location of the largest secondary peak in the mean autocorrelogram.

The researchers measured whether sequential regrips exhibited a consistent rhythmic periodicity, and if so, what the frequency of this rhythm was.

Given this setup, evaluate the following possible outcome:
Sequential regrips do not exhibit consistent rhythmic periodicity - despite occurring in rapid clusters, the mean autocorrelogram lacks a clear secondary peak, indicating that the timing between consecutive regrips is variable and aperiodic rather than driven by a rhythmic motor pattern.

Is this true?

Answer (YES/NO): NO